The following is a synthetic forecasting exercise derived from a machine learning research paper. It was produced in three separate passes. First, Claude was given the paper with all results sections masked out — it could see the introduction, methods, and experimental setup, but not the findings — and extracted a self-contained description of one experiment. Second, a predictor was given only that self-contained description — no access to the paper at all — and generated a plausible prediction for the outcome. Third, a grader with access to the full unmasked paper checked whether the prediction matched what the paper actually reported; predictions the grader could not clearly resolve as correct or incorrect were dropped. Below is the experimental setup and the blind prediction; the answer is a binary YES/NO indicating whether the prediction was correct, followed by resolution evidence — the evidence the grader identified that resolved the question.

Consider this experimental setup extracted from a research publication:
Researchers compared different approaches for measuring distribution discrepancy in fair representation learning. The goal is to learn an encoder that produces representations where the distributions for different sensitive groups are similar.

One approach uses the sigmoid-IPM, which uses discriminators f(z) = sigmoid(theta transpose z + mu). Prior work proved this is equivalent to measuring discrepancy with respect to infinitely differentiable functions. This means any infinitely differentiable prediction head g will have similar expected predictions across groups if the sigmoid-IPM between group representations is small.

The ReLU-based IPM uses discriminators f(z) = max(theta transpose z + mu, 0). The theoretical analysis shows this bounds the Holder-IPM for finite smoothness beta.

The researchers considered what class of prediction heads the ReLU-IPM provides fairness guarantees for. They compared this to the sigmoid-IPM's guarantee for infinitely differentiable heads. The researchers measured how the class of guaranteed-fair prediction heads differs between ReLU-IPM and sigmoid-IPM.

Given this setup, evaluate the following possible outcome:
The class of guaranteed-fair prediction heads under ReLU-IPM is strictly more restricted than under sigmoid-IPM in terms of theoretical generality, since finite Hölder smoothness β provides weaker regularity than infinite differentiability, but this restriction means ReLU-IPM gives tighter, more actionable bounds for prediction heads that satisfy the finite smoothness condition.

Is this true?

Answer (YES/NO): NO